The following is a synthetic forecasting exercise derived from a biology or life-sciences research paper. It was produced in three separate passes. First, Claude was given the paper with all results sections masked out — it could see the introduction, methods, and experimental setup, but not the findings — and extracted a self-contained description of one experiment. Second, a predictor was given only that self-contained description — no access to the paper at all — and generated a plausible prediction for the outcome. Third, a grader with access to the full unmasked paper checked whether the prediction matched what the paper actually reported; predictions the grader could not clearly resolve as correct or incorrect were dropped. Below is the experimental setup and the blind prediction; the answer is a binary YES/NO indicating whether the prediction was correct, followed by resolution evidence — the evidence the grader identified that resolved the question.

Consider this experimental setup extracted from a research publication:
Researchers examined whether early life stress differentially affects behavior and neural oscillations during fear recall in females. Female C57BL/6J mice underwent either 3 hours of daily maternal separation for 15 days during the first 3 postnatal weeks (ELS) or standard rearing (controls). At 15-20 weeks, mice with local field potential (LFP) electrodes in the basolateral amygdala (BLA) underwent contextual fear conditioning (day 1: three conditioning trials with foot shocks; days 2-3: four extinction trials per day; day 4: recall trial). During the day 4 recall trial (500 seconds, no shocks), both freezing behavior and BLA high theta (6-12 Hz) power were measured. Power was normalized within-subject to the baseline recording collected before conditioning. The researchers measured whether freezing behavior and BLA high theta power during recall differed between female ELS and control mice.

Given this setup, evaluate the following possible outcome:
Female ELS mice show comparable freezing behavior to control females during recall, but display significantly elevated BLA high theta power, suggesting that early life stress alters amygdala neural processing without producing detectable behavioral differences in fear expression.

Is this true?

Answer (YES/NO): YES